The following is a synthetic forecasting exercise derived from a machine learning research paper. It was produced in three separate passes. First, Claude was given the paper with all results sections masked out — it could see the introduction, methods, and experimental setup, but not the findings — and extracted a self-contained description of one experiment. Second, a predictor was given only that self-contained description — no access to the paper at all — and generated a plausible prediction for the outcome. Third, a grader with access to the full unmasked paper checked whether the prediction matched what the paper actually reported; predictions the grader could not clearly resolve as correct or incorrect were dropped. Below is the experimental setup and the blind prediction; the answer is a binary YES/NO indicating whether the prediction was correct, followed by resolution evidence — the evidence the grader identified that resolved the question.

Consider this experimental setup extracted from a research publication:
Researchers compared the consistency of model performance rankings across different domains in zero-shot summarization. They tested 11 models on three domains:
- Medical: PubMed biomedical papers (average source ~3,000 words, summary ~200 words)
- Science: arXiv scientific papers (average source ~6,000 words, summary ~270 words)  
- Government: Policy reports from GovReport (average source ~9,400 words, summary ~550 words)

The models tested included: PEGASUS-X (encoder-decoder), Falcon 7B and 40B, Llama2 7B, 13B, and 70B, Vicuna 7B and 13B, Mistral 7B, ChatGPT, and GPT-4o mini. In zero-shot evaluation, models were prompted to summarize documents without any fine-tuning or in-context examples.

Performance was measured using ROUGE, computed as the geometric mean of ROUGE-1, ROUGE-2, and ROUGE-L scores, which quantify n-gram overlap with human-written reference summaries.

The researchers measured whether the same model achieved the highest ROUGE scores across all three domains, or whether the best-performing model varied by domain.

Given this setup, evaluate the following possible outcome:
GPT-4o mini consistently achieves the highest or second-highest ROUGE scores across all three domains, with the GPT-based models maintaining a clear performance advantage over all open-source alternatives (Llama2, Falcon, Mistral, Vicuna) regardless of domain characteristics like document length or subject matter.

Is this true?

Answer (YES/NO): NO